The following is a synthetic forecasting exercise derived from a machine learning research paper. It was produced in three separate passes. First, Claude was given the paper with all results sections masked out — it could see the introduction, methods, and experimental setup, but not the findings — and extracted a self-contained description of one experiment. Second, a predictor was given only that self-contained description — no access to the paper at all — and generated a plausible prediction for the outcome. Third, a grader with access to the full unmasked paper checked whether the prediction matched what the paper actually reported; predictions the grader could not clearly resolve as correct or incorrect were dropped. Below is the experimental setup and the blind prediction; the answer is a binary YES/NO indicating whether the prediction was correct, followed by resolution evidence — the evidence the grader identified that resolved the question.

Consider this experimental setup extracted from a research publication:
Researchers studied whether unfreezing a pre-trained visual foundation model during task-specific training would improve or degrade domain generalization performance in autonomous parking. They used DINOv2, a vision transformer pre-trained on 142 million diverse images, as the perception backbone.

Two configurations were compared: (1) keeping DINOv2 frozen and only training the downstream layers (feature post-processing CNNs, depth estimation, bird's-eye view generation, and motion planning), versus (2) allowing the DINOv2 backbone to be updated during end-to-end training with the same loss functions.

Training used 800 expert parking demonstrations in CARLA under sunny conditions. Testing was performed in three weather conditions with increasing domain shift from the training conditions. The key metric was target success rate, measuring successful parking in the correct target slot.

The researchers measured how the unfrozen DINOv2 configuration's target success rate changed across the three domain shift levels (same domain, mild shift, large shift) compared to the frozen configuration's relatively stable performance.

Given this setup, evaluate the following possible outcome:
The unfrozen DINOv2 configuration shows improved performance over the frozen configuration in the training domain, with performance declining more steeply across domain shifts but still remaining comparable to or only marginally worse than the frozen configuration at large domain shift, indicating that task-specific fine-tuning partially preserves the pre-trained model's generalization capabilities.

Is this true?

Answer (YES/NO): NO